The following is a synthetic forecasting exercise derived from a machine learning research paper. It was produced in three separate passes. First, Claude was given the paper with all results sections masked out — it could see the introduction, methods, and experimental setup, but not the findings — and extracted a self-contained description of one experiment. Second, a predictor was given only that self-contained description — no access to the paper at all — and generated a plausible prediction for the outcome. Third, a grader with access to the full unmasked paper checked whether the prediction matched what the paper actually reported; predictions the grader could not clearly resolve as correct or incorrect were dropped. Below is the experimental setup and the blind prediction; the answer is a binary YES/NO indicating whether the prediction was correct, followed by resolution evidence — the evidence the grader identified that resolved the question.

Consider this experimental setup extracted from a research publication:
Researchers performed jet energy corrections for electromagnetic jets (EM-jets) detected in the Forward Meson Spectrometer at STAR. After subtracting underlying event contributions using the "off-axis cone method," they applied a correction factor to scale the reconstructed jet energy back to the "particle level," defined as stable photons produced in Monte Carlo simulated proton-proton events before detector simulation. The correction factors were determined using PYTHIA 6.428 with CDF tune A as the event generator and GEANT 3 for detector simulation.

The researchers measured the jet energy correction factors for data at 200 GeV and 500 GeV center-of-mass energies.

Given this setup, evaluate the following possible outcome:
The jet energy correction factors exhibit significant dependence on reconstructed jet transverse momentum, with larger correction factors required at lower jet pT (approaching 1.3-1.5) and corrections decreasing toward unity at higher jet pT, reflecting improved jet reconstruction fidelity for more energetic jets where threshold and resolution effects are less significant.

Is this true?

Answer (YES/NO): NO